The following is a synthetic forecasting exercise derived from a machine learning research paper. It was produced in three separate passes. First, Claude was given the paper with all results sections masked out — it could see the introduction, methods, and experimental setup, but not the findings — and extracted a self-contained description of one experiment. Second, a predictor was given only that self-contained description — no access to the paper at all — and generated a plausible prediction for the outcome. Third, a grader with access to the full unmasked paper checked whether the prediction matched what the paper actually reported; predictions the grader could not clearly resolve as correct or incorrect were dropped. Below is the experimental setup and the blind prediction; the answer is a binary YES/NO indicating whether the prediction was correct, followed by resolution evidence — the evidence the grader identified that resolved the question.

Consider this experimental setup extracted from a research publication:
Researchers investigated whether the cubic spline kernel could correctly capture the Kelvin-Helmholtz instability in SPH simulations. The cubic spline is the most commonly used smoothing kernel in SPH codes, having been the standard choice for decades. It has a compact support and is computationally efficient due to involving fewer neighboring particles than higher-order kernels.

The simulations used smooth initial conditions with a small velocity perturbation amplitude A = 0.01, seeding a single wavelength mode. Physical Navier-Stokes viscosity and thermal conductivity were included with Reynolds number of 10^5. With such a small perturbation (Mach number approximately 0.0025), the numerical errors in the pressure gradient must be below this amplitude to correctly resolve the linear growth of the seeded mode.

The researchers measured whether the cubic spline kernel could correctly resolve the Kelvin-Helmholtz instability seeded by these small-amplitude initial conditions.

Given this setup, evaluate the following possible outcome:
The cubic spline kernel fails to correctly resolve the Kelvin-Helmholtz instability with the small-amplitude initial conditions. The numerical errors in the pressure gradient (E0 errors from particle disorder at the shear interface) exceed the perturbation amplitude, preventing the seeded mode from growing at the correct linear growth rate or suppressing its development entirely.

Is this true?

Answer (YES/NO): YES